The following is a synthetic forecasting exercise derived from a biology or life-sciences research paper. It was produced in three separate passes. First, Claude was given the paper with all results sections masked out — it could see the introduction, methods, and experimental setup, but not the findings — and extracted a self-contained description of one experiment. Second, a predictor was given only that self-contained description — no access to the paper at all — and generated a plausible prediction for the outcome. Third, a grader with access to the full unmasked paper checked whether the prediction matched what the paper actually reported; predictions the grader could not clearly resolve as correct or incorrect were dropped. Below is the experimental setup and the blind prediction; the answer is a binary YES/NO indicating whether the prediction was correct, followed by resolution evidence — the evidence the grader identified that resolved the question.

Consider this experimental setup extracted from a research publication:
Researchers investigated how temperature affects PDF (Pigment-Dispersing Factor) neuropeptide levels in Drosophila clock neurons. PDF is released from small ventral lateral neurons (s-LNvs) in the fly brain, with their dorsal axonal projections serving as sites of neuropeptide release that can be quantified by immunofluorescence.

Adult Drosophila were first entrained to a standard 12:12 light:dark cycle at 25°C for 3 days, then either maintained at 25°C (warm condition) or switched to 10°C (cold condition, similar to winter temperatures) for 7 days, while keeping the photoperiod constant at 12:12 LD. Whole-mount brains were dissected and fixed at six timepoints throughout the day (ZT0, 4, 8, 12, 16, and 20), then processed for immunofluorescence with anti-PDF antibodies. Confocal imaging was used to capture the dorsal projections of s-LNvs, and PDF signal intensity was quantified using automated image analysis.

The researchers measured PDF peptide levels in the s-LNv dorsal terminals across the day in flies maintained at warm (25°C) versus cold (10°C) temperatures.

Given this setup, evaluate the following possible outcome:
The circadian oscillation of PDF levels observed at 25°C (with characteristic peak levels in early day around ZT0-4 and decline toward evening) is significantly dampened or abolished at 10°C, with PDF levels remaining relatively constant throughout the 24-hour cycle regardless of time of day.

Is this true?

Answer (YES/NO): NO